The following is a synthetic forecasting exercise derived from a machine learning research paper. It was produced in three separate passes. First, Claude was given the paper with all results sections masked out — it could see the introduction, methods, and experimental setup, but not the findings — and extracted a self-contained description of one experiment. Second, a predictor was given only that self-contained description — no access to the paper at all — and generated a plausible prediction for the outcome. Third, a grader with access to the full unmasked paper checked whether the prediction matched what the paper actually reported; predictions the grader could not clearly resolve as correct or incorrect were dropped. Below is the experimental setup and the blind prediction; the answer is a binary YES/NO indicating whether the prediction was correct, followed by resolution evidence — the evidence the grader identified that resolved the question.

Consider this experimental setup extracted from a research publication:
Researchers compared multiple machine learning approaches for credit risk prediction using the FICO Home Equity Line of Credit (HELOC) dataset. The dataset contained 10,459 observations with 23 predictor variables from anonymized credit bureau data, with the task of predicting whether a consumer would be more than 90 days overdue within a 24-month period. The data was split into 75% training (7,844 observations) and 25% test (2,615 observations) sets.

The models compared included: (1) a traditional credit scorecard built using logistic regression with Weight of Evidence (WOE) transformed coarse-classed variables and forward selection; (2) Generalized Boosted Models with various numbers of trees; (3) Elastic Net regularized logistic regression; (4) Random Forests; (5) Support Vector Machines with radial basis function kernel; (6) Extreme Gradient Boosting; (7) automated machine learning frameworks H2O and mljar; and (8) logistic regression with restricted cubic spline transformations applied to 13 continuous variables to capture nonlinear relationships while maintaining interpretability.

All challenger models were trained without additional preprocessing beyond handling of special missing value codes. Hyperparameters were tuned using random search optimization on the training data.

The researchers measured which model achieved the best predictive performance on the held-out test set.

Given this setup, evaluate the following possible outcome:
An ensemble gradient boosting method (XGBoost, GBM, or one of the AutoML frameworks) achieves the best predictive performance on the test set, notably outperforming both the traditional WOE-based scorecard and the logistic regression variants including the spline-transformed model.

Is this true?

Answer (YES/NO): NO